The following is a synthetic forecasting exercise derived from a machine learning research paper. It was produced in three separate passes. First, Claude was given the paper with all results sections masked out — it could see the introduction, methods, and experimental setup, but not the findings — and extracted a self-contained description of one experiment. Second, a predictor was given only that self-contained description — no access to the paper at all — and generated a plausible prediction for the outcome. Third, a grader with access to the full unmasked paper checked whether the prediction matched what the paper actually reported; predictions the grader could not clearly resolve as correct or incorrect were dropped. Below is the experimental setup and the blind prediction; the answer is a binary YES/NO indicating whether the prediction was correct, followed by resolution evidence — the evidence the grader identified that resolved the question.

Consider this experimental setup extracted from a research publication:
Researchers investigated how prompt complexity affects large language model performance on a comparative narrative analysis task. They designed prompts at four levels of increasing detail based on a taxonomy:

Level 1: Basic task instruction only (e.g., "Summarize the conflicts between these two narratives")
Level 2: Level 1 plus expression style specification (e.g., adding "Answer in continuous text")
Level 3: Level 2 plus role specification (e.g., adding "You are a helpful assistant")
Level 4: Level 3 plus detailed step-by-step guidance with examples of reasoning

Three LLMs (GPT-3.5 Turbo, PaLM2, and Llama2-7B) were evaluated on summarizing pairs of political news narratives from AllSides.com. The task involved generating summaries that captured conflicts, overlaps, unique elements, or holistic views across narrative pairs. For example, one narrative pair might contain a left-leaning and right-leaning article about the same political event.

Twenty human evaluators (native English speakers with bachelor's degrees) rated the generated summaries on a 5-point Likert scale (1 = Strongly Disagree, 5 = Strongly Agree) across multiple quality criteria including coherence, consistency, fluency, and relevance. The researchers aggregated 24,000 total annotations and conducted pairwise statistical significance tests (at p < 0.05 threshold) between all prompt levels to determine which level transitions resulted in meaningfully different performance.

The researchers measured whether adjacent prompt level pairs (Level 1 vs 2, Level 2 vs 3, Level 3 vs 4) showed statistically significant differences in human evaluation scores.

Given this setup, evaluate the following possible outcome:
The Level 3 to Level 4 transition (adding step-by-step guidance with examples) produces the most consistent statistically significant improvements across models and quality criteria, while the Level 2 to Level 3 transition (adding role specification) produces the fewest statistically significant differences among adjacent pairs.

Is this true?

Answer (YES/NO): NO